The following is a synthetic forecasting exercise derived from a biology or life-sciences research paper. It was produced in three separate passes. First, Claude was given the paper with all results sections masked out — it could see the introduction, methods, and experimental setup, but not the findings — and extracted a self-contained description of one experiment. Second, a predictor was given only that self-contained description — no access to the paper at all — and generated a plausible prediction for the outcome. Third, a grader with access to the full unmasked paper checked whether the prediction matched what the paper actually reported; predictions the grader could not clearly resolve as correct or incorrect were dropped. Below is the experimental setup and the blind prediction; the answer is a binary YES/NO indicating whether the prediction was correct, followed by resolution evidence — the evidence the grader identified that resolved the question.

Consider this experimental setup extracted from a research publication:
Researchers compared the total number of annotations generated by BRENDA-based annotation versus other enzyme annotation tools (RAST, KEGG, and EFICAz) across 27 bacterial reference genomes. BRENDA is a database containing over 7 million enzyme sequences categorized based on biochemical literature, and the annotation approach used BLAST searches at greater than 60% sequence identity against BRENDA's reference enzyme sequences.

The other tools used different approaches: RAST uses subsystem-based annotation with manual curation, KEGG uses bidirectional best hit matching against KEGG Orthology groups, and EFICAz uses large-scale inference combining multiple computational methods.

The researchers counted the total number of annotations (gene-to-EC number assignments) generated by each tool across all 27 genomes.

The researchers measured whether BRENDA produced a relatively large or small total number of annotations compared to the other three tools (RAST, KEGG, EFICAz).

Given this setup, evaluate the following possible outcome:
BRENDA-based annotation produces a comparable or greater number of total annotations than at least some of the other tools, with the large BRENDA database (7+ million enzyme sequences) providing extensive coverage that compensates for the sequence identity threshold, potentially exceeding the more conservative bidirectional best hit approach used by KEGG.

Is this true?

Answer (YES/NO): NO